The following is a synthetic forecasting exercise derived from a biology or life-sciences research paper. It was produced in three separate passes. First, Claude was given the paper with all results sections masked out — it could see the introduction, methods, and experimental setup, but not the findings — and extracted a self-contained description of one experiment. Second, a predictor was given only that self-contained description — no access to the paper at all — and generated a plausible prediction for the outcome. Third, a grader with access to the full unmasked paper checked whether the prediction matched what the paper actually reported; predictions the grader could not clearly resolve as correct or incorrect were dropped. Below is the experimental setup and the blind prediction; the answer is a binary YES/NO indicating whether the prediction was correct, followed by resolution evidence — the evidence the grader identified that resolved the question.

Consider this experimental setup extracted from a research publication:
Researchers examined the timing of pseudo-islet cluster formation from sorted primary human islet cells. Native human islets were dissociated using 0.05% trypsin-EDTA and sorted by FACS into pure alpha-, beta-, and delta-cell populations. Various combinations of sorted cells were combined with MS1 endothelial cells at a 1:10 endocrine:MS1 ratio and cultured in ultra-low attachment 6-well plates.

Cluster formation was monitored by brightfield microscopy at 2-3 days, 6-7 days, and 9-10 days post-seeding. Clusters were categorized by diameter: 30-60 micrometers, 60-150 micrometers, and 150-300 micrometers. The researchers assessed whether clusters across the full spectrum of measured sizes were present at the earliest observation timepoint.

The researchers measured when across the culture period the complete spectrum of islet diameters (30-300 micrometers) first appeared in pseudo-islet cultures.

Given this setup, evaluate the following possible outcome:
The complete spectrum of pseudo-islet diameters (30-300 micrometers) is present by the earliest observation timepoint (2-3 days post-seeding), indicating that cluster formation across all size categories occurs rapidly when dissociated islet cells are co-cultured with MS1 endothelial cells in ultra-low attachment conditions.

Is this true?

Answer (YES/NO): YES